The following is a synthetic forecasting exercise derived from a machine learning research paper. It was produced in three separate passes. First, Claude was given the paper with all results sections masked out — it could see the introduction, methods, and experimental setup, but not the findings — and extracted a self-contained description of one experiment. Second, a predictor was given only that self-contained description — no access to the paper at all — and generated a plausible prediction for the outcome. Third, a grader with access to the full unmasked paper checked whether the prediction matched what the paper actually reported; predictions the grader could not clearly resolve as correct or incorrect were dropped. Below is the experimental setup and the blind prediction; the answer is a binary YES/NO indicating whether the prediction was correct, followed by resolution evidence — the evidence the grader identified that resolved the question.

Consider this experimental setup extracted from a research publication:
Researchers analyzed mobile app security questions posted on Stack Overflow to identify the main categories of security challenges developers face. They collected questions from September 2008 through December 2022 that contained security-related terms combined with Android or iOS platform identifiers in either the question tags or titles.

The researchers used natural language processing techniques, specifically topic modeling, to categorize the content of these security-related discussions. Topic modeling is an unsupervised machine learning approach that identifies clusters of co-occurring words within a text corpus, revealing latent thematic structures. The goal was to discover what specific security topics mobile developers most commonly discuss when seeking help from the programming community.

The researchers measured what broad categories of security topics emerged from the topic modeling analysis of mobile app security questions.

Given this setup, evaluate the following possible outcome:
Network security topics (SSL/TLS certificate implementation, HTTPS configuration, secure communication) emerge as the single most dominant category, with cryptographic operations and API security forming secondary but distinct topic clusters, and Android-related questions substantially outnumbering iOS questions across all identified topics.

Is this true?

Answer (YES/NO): NO